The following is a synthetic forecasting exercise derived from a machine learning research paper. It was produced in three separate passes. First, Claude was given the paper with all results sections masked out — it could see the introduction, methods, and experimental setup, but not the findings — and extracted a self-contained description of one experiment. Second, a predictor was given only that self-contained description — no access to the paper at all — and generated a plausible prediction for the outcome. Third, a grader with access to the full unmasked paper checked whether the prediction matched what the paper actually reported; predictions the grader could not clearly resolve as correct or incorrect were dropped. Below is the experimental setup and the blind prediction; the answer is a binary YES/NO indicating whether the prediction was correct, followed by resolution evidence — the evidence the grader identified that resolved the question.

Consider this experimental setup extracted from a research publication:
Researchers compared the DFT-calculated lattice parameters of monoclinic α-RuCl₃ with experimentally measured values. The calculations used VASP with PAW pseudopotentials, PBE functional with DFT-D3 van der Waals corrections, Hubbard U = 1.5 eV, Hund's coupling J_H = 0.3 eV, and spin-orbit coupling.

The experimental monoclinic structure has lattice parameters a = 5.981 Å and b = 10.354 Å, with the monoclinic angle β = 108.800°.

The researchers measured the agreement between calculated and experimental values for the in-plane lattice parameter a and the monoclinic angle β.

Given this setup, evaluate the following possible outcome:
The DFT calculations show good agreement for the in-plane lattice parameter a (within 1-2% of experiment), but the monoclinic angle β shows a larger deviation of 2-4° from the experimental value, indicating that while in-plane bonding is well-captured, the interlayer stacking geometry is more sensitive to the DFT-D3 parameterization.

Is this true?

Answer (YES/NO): NO